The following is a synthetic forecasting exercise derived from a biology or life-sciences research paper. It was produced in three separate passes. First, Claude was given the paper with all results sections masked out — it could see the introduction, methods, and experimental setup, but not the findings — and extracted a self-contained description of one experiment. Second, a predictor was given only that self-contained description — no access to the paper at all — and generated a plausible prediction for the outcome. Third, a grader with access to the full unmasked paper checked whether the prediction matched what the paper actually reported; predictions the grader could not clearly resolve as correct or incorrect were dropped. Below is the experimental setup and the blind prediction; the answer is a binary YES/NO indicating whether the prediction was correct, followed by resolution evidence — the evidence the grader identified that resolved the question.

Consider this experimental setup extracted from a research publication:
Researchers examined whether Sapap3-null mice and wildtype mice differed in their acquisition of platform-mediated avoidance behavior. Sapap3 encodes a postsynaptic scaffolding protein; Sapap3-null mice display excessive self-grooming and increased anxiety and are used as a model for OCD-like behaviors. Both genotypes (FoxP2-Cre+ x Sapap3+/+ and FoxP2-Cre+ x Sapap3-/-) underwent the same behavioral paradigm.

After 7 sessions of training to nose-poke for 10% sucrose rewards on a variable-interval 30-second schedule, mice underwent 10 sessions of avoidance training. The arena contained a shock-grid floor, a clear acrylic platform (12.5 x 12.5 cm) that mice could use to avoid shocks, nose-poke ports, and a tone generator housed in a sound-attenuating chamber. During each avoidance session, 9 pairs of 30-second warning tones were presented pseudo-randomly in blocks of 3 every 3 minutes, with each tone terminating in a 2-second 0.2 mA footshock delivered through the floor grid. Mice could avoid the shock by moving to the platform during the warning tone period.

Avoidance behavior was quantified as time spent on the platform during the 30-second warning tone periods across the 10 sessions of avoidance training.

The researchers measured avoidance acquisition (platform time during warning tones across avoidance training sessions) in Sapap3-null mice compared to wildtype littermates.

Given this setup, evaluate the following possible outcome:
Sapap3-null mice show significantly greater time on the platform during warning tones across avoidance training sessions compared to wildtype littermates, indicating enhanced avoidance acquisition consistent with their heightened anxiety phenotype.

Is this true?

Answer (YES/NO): YES